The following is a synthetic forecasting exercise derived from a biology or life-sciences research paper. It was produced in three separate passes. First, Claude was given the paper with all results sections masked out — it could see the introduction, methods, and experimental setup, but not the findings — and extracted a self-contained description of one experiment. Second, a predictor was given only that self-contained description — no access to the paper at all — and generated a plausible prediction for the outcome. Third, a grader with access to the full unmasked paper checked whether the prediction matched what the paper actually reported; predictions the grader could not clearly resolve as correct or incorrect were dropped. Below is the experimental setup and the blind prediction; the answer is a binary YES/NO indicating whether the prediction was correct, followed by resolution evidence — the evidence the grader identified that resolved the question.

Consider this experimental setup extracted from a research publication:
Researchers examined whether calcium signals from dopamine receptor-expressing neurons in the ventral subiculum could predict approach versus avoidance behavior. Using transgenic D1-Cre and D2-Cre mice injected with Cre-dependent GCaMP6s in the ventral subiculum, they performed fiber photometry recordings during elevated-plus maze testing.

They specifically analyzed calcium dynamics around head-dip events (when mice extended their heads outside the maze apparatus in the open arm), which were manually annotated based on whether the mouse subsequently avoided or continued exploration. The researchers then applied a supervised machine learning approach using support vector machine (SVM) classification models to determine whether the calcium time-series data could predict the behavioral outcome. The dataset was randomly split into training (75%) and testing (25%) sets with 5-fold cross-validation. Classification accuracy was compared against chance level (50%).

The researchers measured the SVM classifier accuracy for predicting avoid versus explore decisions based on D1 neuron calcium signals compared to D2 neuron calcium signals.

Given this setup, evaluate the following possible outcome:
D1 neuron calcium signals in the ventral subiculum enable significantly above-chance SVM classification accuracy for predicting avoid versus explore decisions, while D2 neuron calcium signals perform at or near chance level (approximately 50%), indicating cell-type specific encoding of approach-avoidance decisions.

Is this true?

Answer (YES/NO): NO